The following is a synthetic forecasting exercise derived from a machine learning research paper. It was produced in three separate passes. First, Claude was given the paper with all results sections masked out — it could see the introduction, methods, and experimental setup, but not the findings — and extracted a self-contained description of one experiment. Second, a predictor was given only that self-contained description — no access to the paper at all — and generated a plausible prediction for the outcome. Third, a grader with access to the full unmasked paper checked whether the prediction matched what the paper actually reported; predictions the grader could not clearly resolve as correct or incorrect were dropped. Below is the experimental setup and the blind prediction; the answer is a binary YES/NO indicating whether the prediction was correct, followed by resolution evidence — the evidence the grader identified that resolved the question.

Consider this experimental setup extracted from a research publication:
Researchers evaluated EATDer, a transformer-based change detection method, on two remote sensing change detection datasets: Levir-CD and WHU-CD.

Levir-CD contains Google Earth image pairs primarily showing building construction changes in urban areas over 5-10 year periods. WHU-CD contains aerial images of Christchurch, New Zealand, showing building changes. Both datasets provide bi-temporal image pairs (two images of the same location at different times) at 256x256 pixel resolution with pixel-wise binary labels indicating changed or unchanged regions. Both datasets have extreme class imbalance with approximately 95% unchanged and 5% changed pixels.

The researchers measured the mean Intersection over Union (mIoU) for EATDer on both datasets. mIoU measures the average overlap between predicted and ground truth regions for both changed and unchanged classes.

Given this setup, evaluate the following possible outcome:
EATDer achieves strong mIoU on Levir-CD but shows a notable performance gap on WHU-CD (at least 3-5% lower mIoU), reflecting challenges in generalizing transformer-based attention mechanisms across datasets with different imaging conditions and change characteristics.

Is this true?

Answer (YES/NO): NO